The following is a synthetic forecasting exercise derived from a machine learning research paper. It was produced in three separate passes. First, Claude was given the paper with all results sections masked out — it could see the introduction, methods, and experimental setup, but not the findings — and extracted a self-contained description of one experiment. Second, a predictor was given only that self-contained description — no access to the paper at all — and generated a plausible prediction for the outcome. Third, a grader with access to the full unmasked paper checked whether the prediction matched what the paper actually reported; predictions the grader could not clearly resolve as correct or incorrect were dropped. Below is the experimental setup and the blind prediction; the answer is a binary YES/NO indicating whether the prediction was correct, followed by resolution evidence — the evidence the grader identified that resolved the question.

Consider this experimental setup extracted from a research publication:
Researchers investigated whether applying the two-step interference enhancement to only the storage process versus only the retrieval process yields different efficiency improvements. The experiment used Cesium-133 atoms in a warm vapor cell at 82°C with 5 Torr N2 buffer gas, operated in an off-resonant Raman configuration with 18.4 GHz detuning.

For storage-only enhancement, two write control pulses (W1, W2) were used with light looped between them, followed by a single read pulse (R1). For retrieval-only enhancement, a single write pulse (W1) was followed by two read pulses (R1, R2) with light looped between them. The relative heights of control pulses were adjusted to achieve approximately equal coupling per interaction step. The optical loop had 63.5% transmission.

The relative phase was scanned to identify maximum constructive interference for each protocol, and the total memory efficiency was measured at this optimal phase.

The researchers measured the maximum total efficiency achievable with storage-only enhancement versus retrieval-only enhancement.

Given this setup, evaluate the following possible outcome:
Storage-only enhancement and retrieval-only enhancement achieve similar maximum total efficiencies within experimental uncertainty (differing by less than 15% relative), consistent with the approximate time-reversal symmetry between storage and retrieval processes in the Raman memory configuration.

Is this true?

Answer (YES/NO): NO